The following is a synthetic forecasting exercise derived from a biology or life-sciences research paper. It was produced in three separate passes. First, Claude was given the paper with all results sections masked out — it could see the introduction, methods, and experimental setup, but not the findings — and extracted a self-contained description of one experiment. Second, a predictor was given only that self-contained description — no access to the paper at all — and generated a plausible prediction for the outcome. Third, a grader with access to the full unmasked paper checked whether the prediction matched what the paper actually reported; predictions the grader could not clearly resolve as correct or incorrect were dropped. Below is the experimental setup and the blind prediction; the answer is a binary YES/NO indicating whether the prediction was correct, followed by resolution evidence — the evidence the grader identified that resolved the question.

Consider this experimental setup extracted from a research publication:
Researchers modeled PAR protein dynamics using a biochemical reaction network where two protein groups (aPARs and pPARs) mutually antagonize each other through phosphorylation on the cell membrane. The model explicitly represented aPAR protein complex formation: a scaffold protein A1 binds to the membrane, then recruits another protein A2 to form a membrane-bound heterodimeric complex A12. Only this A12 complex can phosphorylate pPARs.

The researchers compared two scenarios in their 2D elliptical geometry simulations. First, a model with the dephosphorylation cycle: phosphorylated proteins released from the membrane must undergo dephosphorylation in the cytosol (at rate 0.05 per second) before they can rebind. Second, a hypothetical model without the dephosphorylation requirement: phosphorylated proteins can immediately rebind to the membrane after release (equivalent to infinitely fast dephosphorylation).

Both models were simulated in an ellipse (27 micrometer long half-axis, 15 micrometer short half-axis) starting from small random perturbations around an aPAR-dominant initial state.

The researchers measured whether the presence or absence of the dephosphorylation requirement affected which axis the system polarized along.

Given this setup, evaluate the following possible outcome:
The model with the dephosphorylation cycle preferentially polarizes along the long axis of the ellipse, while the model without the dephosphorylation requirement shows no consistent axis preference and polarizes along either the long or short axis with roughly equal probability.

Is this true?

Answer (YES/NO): NO